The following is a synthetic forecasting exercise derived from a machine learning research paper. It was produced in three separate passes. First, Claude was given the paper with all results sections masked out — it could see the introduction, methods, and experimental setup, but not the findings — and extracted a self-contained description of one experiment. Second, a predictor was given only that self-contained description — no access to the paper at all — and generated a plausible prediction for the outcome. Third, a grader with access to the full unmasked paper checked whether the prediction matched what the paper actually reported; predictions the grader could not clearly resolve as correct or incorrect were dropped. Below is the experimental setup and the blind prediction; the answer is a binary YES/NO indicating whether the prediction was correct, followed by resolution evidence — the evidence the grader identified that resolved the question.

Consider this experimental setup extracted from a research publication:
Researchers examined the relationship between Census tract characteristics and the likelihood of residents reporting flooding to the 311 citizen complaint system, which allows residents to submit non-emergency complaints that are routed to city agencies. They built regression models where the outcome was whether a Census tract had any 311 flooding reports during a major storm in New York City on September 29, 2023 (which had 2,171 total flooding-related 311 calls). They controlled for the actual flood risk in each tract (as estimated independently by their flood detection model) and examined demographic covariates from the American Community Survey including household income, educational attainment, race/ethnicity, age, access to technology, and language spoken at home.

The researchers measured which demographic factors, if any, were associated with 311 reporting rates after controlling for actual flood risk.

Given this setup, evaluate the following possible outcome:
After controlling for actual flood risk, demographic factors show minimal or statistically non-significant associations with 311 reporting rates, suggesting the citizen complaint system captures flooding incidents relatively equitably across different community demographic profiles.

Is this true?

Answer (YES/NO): NO